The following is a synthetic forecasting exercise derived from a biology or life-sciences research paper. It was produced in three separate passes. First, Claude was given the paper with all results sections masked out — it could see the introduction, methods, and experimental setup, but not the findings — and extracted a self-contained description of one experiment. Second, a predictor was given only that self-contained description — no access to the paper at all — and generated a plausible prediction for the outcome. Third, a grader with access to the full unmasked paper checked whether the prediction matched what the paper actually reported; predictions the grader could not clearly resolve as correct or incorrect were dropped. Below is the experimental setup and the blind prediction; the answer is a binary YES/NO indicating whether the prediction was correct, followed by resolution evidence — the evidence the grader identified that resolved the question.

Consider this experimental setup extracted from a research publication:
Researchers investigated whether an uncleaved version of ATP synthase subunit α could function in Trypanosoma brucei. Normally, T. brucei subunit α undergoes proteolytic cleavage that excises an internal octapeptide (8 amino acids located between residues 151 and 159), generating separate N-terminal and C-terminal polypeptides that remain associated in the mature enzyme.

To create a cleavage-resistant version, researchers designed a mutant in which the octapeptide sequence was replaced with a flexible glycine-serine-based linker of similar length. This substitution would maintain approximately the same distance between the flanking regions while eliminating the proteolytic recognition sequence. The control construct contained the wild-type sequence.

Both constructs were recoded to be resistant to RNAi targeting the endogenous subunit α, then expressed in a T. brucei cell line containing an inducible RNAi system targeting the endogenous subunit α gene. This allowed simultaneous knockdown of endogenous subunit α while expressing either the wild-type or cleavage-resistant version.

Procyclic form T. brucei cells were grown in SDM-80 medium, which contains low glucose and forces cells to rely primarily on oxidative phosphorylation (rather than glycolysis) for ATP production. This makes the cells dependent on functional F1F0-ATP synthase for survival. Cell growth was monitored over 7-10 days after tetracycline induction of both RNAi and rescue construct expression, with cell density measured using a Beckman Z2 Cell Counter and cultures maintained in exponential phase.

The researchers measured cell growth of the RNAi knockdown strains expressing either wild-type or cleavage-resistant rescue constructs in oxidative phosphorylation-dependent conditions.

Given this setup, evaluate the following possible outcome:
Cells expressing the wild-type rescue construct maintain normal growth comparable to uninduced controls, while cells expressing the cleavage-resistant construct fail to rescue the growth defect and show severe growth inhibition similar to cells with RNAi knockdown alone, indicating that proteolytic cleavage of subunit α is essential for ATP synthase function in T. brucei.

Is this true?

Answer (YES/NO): NO